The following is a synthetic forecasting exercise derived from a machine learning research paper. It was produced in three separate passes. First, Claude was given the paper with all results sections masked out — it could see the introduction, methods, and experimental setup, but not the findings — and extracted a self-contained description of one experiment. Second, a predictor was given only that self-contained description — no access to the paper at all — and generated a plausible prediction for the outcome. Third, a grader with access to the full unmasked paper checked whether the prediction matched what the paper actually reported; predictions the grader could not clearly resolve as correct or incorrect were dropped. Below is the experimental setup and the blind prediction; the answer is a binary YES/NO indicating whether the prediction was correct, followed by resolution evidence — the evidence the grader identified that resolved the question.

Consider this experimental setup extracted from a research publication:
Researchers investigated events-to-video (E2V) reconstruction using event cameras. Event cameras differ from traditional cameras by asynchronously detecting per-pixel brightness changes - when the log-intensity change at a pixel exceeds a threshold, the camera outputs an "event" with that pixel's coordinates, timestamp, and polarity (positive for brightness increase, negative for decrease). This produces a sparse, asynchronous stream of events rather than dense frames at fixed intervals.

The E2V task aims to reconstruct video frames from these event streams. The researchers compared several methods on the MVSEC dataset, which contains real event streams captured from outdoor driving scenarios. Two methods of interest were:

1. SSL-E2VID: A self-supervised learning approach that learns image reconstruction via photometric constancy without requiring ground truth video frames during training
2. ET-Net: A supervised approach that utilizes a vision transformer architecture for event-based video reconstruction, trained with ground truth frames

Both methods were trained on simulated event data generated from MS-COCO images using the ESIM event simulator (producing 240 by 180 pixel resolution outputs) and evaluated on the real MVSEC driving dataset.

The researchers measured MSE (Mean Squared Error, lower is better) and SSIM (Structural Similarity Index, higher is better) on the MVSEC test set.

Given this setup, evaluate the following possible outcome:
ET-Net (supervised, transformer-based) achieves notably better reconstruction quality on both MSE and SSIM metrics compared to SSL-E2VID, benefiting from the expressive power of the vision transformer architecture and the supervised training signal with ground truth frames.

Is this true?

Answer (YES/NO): NO